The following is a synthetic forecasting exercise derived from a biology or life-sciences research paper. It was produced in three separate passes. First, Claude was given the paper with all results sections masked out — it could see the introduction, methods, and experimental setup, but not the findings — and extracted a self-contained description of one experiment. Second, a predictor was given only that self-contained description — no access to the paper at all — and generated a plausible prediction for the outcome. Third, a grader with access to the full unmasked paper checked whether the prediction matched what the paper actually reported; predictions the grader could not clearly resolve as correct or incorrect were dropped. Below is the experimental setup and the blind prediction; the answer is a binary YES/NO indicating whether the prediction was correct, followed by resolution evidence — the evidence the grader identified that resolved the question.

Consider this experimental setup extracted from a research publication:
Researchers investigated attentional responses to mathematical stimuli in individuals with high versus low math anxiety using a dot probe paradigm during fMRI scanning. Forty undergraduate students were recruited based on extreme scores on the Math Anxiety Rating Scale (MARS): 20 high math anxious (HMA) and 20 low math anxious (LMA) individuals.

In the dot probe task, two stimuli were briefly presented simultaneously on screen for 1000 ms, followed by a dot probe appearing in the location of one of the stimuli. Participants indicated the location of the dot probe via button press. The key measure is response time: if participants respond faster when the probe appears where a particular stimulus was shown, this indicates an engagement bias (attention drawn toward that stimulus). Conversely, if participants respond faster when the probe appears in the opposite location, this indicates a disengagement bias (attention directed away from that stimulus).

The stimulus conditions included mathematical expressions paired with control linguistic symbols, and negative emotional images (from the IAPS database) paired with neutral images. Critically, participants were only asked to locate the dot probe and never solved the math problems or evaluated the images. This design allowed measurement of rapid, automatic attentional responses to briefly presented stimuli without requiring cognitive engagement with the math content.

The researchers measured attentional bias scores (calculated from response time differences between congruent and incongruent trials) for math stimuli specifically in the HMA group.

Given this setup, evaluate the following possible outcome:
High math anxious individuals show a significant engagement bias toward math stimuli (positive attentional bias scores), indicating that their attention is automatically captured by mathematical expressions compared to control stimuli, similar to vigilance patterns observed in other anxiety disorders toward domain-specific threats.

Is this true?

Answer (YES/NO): NO